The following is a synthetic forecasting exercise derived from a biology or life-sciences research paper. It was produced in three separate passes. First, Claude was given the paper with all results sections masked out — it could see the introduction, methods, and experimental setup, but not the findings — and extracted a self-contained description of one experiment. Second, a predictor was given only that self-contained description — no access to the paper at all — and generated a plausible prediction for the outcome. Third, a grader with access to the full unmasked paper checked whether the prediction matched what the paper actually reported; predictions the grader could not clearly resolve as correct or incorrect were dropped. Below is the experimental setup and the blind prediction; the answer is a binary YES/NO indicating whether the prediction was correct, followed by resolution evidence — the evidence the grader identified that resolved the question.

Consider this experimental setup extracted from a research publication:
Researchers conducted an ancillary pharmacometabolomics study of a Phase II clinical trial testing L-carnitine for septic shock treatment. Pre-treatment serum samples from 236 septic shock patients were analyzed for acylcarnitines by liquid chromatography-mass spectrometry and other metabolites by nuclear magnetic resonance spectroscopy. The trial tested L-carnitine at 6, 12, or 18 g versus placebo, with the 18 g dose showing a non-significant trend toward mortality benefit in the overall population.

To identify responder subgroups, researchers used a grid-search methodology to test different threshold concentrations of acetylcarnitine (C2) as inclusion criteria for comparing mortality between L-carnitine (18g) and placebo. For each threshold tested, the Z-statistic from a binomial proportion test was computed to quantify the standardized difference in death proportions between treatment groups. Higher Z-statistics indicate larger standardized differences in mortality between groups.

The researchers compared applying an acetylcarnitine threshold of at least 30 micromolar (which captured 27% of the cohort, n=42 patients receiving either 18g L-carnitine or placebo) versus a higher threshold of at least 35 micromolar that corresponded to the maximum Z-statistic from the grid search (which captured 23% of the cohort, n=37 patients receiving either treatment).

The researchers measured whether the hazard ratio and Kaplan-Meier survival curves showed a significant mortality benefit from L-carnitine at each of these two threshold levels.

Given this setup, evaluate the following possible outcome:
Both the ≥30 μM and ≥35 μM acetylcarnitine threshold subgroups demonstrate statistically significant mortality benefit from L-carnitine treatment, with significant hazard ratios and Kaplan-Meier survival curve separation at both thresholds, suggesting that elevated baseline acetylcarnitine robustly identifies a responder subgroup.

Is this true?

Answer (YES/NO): YES